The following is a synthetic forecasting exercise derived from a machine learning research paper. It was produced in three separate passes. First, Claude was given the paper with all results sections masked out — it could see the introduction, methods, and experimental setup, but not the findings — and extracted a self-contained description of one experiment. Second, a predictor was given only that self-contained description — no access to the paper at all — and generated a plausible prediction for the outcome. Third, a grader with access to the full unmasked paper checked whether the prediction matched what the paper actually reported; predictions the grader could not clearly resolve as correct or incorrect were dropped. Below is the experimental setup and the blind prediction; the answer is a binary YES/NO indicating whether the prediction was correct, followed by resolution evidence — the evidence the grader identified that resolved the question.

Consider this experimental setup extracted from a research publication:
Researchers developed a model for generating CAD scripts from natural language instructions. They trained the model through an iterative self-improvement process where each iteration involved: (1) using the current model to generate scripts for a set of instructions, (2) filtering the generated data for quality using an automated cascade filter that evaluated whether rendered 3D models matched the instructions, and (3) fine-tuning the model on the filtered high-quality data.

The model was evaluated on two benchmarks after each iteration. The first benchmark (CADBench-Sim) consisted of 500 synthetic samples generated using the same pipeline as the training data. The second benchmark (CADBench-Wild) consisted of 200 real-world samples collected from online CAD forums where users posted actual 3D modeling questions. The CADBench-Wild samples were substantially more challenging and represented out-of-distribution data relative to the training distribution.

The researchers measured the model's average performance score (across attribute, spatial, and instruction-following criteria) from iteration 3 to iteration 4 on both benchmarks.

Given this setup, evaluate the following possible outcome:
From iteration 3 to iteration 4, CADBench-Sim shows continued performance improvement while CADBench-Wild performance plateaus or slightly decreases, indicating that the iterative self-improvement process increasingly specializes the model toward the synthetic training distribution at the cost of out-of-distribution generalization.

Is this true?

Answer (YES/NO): NO